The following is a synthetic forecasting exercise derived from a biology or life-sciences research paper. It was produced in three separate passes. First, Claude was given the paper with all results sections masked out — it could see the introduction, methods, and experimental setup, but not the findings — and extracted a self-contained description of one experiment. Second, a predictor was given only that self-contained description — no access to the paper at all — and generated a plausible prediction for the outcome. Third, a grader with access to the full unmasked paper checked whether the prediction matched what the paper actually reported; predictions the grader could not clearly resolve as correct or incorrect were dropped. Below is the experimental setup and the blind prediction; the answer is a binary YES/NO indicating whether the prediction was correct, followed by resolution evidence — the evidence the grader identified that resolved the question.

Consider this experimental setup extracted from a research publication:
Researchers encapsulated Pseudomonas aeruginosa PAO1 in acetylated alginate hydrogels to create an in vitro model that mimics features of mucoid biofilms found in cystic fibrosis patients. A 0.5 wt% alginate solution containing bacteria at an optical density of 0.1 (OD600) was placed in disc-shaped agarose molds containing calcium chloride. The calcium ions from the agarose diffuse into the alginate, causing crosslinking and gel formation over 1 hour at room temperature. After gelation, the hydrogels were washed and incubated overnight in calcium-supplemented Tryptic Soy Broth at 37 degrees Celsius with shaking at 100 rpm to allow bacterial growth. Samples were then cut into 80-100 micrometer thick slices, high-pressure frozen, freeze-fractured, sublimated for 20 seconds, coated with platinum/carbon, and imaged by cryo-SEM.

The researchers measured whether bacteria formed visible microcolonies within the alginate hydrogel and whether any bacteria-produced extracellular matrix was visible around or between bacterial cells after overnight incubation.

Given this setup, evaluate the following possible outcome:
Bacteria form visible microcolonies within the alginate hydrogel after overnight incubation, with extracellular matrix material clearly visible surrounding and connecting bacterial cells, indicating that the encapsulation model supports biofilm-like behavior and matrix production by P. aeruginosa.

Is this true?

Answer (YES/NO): YES